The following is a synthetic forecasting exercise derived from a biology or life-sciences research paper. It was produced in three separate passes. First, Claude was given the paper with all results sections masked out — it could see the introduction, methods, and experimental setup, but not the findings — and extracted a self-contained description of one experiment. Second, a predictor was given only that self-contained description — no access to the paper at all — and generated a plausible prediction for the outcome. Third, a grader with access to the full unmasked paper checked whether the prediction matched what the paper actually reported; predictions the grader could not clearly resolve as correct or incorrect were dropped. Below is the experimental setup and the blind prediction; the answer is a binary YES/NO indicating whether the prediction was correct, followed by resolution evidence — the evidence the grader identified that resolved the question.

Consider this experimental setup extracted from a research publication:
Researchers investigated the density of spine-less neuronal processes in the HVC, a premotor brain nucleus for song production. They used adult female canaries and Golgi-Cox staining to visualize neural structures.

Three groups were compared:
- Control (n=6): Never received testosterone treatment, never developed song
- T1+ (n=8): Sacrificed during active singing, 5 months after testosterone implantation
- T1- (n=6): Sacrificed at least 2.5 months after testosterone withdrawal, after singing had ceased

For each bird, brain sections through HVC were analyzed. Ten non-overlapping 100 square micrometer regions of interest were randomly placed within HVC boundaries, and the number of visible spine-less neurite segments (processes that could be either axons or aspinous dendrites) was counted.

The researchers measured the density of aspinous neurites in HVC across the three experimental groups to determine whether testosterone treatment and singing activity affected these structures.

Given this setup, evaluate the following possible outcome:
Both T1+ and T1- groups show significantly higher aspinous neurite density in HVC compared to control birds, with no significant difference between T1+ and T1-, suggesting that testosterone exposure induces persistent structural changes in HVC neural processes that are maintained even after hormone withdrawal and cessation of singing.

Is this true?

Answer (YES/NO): NO